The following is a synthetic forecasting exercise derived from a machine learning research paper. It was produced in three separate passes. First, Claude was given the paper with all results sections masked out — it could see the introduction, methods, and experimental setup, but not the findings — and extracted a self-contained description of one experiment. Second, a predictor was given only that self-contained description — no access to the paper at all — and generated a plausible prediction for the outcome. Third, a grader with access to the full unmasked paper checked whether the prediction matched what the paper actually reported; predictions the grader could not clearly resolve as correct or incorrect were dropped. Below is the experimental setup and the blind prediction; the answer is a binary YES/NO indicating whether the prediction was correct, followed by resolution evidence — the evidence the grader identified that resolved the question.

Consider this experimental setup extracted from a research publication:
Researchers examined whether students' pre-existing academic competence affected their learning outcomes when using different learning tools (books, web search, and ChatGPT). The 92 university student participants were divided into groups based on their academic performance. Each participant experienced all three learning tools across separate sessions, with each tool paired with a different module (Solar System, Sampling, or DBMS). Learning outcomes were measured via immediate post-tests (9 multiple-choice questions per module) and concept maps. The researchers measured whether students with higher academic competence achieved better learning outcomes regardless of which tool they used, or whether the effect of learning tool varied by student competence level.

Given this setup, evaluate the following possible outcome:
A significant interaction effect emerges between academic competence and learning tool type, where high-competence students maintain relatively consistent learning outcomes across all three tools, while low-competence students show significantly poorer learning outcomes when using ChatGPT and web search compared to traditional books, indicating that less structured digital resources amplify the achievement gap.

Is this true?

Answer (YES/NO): NO